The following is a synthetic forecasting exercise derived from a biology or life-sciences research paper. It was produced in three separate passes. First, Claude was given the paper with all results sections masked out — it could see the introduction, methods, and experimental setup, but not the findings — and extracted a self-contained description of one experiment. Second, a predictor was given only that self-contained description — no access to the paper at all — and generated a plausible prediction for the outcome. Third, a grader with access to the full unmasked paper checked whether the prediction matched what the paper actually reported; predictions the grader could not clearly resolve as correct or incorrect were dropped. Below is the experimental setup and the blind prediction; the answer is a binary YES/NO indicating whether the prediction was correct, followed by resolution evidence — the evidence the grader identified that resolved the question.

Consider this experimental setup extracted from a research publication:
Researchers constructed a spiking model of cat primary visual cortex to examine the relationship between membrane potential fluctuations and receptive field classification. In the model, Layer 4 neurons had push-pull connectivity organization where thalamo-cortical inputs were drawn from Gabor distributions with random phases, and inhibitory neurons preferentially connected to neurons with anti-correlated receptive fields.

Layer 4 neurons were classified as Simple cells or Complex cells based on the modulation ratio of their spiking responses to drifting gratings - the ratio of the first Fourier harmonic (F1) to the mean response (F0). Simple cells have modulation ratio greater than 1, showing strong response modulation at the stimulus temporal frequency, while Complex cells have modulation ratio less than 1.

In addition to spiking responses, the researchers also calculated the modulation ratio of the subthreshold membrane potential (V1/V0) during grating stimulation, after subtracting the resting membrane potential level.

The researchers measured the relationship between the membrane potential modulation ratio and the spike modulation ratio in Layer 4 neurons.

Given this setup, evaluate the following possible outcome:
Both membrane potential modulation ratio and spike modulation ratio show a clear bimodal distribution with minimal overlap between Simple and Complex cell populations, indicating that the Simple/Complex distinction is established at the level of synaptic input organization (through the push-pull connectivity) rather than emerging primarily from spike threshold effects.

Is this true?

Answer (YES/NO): NO